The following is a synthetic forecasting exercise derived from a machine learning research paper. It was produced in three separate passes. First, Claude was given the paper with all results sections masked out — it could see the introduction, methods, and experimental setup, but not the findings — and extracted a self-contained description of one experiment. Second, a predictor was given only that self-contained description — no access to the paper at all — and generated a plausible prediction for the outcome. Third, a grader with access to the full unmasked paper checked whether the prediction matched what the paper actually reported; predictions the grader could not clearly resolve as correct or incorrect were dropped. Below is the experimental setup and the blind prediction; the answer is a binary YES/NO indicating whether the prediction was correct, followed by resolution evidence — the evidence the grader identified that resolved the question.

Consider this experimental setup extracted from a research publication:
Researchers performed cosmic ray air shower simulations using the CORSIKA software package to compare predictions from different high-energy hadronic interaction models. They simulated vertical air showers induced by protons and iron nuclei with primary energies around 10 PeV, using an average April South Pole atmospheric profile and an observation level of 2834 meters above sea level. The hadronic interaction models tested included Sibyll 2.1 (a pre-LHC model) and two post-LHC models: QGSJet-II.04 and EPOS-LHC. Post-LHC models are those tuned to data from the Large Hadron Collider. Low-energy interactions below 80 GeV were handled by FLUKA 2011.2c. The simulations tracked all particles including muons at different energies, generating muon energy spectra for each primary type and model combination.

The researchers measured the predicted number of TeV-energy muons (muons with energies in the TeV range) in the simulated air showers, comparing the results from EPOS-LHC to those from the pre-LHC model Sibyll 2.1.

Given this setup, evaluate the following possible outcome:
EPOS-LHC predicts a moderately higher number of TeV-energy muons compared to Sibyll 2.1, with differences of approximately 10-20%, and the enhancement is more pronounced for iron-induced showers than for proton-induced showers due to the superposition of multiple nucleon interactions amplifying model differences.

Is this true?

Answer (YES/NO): NO